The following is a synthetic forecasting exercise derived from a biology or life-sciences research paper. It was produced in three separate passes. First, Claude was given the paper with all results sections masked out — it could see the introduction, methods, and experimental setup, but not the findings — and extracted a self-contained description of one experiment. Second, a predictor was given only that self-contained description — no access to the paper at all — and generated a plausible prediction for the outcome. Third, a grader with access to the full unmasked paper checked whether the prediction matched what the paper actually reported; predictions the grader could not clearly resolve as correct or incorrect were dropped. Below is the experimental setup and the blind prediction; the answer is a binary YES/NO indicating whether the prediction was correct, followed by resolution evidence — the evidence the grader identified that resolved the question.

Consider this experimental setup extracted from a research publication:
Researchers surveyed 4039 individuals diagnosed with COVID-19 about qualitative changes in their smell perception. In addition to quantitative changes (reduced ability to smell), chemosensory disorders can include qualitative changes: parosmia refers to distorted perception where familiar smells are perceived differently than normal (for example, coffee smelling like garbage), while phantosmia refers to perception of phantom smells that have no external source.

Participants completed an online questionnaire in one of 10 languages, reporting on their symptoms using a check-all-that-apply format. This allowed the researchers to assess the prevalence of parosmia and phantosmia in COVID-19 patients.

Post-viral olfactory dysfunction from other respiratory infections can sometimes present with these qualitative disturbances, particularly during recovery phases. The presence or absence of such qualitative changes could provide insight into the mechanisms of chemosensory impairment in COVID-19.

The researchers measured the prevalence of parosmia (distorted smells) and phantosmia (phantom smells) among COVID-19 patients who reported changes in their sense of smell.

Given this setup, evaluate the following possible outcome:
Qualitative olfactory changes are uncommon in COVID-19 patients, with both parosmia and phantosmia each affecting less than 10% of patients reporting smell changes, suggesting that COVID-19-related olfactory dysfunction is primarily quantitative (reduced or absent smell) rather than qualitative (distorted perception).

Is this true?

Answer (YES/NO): YES